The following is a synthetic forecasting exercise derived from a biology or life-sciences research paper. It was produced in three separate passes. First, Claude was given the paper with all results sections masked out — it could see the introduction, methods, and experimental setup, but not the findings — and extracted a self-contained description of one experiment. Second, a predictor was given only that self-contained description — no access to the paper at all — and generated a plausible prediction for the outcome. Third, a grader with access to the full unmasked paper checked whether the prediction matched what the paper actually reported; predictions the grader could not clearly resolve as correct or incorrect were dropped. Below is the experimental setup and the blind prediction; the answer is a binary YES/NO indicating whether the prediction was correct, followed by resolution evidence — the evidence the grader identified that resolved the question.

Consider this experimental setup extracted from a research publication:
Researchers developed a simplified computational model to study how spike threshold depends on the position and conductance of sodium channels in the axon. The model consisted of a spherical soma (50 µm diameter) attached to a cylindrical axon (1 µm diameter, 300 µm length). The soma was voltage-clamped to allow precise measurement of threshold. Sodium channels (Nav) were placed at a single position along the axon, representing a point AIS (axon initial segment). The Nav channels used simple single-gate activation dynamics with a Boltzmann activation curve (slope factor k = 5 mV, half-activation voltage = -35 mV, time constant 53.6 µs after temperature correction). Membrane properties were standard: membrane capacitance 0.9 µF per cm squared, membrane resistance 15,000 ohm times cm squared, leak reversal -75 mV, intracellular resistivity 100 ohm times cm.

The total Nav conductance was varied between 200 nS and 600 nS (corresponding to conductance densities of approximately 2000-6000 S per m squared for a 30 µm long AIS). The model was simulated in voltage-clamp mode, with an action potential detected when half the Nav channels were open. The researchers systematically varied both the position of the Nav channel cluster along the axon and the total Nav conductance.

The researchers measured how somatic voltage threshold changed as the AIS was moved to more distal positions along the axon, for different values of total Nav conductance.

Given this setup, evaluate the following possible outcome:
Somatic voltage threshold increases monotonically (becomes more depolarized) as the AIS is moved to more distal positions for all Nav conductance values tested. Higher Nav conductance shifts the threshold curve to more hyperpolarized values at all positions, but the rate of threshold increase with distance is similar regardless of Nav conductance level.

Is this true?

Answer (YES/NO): NO